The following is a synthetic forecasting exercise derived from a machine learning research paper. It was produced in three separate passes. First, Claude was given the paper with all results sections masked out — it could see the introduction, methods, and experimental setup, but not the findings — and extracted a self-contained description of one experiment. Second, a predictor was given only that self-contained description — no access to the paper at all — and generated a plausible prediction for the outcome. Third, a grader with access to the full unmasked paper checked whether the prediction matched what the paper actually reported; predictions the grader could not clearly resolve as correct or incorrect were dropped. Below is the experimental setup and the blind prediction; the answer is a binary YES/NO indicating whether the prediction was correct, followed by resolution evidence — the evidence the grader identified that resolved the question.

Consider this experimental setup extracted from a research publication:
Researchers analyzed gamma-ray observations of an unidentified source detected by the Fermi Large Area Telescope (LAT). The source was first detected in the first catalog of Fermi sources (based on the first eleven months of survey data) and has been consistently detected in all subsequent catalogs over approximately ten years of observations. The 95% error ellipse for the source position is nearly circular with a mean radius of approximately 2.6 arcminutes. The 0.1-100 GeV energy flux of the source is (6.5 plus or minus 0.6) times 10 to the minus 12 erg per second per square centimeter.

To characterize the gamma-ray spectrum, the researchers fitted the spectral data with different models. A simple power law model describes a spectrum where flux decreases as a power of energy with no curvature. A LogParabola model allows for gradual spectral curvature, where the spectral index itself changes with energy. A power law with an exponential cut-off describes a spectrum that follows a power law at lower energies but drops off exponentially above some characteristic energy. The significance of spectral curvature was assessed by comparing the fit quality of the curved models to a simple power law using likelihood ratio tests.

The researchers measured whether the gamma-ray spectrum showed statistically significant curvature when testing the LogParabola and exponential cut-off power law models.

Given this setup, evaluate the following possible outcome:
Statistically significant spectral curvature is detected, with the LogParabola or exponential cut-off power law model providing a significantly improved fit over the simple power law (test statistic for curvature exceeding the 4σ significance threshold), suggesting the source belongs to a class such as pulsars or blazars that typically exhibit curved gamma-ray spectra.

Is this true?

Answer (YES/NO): YES